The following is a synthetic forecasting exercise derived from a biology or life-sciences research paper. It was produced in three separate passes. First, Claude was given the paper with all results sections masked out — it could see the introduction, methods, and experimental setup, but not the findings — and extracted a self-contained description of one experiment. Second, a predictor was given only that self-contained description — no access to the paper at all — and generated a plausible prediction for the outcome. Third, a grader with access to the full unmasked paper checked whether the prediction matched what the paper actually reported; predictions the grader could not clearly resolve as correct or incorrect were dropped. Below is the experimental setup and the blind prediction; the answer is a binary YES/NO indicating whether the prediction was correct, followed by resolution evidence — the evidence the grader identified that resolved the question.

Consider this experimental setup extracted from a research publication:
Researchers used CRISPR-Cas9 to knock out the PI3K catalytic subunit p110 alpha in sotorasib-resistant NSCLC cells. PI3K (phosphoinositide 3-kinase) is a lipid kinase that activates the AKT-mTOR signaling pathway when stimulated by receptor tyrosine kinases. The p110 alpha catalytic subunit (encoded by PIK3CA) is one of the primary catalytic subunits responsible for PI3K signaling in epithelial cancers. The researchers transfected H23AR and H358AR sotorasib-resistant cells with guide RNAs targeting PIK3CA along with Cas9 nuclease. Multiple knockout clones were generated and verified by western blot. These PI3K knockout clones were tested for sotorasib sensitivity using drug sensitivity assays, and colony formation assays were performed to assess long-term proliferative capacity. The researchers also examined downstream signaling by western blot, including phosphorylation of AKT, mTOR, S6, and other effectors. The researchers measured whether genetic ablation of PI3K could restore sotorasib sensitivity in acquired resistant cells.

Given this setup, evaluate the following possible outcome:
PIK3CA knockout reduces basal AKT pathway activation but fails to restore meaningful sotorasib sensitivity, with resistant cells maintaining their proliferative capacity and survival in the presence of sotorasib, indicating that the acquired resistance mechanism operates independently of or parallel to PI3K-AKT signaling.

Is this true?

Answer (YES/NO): NO